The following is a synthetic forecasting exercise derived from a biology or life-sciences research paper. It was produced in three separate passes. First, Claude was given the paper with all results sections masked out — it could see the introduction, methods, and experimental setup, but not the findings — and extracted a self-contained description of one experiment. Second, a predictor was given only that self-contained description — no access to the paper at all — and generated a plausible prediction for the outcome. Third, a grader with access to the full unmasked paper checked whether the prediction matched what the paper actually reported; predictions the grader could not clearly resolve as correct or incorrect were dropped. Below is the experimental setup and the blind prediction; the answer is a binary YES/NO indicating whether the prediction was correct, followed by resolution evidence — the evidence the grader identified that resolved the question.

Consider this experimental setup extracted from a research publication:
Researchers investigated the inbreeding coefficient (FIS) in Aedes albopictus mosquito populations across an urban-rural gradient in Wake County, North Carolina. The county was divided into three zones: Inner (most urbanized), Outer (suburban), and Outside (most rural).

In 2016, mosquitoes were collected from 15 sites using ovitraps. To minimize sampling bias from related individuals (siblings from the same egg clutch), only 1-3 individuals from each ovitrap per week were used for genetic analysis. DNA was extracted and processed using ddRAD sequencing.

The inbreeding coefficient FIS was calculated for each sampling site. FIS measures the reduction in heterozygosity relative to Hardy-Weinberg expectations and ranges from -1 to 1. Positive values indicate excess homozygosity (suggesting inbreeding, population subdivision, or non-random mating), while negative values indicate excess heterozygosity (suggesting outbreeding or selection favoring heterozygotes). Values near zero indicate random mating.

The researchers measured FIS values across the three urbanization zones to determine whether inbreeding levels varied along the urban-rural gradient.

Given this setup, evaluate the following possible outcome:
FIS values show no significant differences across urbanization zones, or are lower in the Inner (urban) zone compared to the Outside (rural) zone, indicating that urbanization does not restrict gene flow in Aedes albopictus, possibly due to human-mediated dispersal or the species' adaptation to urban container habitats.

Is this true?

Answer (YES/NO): YES